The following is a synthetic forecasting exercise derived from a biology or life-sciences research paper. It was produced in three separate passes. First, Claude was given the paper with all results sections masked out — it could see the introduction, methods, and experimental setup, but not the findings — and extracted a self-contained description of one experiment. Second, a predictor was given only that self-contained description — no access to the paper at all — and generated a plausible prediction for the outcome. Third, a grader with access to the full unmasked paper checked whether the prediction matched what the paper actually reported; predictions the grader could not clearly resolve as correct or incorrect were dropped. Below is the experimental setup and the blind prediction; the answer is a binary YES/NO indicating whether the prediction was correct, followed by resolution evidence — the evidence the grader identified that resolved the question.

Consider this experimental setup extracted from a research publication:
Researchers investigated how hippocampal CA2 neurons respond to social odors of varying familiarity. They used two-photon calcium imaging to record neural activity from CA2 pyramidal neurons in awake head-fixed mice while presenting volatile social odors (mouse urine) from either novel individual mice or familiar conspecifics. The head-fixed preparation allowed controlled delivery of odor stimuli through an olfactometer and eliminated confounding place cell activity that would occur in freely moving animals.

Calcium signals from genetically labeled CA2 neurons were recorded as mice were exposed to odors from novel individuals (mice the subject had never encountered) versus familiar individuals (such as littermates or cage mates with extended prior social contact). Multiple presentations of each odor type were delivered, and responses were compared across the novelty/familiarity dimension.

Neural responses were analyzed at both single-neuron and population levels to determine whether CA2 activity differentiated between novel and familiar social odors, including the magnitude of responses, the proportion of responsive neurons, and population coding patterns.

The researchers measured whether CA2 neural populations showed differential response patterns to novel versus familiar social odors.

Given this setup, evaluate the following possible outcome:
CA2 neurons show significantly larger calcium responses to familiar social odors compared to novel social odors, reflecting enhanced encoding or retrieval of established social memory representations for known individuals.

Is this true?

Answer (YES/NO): NO